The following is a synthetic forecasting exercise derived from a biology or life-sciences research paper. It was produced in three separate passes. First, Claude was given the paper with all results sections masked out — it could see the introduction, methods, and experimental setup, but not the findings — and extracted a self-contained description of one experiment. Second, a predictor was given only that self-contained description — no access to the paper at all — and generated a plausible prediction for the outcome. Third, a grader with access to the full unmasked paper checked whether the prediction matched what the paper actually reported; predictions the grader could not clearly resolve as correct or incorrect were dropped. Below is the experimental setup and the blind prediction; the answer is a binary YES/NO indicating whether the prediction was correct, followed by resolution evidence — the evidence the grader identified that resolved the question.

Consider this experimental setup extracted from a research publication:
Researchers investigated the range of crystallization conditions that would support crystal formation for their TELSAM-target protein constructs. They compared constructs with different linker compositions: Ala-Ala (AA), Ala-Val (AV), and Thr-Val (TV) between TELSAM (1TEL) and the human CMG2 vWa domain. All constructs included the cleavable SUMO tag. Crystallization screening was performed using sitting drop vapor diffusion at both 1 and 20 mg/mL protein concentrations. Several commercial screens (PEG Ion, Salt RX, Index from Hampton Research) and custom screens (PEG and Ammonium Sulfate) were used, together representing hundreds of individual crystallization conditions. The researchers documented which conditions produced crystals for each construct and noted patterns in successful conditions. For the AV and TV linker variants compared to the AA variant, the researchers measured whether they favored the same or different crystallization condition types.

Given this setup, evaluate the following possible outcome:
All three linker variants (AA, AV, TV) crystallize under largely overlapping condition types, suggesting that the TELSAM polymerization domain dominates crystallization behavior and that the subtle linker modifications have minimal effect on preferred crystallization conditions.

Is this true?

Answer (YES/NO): NO